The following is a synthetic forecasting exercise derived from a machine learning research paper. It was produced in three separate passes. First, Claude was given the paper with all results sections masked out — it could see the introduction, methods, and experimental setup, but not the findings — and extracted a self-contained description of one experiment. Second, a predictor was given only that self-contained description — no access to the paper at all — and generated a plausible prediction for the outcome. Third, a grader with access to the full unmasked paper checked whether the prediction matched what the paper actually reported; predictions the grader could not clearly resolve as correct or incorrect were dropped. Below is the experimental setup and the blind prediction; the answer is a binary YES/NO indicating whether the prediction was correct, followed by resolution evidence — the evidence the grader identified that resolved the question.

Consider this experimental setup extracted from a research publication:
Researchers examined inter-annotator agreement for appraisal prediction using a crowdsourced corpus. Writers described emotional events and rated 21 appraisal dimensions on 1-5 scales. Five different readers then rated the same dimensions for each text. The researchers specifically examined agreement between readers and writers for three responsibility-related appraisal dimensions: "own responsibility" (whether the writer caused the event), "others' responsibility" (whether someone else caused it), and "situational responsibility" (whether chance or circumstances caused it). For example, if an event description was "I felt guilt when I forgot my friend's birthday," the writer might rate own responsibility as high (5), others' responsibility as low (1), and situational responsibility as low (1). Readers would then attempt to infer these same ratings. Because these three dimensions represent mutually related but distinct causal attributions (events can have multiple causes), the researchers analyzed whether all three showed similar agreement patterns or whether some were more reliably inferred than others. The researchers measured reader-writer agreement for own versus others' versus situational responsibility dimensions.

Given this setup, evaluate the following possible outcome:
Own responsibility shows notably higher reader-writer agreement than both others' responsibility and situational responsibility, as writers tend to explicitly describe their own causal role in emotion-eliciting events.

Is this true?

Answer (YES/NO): NO